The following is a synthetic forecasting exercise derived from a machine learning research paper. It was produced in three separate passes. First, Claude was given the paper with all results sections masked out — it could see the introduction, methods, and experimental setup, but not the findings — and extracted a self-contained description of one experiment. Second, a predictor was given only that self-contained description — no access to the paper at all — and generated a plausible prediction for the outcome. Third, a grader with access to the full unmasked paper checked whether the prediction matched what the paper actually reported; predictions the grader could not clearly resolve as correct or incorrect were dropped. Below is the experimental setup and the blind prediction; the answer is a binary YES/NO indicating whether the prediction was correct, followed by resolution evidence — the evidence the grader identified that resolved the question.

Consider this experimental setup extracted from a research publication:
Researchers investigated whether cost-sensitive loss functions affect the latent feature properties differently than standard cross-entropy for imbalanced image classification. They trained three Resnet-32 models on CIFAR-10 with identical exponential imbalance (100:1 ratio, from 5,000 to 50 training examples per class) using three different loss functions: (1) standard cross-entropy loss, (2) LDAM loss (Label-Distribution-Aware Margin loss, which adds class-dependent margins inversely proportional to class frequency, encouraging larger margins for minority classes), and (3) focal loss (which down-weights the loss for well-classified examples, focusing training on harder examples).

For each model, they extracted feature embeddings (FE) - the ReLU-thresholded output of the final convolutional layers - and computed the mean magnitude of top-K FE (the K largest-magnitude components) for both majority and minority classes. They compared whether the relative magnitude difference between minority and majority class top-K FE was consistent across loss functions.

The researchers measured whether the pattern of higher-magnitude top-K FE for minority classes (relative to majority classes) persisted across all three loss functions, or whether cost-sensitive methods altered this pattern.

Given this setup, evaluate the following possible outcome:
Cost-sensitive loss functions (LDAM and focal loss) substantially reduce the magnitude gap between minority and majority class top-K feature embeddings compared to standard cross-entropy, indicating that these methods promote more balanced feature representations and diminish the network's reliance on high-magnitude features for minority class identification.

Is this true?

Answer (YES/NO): NO